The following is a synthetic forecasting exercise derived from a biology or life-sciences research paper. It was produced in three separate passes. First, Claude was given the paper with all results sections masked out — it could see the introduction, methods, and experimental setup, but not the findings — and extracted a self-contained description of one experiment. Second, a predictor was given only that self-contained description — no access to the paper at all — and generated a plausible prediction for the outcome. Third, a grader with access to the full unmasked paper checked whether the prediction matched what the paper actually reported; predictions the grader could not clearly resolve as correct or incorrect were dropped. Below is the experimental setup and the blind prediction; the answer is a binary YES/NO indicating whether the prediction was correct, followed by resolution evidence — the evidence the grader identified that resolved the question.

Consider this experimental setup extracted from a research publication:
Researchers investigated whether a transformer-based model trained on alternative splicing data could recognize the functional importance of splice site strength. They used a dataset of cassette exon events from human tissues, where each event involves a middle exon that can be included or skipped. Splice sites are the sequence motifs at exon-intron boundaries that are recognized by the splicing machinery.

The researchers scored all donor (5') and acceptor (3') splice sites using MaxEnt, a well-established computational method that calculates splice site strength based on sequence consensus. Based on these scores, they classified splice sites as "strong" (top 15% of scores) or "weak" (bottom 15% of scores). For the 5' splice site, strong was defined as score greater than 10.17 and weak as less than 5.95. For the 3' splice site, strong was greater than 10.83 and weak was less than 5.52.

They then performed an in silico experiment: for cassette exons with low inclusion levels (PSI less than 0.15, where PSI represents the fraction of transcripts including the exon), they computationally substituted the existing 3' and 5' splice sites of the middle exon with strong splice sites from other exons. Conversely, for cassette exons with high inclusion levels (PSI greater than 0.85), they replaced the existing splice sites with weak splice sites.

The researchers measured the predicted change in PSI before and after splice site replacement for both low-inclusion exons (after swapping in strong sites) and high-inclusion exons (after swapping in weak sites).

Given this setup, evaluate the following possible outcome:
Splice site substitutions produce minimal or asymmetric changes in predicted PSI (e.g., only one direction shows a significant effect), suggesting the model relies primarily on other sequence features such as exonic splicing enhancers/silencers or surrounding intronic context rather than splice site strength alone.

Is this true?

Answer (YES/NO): NO